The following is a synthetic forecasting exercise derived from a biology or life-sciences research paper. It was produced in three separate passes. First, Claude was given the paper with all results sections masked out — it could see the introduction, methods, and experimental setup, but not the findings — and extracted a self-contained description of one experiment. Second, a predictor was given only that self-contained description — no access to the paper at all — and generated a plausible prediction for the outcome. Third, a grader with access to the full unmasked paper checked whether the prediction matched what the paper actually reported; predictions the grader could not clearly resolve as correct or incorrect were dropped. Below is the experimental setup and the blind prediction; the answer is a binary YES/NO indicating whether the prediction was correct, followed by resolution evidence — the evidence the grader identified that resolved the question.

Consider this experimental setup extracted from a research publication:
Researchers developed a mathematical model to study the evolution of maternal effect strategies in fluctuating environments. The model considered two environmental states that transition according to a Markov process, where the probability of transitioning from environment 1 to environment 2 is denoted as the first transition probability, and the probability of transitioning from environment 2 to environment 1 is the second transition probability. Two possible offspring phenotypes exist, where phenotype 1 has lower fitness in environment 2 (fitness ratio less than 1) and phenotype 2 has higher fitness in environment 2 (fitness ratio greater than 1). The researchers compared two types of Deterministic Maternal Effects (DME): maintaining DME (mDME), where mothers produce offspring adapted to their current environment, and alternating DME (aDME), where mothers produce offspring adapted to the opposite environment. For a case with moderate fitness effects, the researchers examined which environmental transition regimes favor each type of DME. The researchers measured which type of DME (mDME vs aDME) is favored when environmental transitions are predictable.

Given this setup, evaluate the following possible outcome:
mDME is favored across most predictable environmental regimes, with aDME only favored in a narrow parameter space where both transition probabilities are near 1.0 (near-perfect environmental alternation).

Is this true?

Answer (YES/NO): NO